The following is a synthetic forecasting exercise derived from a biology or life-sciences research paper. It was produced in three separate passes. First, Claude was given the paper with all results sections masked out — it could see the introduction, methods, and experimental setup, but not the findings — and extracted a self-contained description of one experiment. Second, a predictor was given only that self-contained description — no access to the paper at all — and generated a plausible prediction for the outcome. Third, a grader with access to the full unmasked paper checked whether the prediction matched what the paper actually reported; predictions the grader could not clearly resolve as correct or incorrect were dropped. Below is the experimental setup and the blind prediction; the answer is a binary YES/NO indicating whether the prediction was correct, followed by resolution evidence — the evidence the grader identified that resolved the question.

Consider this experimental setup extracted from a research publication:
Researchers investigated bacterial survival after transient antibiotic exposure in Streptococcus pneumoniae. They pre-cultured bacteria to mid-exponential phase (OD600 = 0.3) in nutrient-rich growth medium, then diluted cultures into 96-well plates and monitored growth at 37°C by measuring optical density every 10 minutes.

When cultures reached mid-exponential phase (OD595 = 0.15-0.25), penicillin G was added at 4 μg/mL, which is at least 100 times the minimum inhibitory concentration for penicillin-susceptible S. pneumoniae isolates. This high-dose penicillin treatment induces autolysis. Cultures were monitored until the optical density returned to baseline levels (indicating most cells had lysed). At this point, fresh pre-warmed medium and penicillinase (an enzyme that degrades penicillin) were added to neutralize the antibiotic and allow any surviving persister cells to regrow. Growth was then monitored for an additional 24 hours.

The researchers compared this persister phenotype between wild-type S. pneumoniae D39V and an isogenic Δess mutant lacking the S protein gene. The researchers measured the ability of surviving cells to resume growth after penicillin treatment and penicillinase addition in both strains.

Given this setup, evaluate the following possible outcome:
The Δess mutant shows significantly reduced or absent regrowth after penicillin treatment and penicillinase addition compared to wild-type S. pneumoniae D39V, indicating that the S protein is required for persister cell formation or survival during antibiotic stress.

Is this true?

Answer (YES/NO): NO